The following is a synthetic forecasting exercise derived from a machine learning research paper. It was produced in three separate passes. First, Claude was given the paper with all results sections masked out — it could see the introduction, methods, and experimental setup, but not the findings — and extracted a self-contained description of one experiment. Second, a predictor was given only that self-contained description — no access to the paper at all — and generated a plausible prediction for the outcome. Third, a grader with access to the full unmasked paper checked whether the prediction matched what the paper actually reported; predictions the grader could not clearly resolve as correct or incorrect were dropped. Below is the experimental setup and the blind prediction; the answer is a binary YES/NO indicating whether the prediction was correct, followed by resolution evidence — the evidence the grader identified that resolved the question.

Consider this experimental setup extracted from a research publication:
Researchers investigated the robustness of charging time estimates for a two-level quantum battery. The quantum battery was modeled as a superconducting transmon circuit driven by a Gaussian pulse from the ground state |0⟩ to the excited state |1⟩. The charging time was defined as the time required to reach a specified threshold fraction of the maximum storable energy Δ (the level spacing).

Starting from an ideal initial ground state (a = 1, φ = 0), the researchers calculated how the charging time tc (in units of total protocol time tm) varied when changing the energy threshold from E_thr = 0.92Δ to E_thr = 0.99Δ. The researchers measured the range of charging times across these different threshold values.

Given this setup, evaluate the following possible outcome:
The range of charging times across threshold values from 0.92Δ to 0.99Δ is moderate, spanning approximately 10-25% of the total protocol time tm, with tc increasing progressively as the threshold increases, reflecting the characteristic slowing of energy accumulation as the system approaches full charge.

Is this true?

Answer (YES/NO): NO